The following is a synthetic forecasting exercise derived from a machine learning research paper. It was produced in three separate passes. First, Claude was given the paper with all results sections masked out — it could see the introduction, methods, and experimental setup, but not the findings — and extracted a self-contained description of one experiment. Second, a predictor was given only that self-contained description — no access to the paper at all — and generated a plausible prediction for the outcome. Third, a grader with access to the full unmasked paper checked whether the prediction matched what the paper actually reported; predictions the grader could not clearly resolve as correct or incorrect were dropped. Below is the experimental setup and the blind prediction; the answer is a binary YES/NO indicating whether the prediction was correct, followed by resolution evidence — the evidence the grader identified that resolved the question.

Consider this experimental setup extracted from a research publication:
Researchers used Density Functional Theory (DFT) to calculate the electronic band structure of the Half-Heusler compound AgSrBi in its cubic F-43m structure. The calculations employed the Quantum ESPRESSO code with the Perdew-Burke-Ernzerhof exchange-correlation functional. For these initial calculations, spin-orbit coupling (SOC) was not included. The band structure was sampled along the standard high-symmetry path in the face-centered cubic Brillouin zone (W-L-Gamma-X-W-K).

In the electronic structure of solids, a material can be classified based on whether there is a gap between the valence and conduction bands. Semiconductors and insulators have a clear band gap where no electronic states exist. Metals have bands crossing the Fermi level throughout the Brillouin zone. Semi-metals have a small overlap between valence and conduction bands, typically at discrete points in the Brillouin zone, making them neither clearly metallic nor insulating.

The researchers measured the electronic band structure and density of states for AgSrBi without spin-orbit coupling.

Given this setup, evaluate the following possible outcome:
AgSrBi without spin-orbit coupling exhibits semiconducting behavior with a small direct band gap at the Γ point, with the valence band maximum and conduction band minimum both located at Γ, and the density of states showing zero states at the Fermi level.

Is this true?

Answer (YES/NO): NO